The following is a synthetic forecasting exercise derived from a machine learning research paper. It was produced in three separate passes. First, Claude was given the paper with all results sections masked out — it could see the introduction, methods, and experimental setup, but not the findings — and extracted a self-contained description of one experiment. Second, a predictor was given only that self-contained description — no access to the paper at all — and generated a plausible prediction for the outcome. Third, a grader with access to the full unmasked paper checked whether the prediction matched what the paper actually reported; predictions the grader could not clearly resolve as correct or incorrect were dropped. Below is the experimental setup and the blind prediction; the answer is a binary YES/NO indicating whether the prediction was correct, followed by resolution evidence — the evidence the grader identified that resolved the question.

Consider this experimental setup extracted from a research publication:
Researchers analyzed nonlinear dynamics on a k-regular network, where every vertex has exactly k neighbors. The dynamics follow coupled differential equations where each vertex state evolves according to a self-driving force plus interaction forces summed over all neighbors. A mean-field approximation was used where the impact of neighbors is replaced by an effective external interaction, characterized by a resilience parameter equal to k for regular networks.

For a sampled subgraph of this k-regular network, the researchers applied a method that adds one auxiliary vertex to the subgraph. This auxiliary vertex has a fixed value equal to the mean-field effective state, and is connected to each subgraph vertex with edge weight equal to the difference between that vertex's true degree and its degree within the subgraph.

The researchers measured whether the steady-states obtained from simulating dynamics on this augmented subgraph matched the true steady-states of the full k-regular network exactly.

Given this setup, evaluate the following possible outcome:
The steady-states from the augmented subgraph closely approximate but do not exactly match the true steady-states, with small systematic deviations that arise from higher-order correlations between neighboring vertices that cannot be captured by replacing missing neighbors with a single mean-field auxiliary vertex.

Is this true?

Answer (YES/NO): NO